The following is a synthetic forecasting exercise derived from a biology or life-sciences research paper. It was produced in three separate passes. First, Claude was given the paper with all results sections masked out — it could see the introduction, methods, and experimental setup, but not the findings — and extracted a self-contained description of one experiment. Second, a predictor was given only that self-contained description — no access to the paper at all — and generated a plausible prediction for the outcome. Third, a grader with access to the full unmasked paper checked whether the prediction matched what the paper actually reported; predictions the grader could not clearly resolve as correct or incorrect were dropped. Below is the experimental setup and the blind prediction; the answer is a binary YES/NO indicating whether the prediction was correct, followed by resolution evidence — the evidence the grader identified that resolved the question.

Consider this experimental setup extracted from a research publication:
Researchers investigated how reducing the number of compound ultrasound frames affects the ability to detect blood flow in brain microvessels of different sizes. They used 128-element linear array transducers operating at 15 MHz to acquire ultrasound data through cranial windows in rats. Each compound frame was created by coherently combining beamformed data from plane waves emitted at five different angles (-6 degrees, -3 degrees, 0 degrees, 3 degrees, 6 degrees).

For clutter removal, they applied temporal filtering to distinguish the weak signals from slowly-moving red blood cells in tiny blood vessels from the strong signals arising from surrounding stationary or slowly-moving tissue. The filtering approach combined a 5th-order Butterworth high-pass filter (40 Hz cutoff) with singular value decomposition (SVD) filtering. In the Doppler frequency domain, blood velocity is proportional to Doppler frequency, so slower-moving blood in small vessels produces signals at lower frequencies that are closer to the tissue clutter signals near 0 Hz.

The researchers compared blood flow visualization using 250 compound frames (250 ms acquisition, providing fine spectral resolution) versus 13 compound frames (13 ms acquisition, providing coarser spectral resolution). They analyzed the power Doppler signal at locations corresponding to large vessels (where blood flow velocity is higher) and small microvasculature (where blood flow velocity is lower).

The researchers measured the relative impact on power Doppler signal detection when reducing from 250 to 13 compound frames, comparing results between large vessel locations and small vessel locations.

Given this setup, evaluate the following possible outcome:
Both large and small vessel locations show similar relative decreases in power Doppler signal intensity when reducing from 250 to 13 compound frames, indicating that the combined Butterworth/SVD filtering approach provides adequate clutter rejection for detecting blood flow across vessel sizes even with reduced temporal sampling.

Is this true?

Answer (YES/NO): NO